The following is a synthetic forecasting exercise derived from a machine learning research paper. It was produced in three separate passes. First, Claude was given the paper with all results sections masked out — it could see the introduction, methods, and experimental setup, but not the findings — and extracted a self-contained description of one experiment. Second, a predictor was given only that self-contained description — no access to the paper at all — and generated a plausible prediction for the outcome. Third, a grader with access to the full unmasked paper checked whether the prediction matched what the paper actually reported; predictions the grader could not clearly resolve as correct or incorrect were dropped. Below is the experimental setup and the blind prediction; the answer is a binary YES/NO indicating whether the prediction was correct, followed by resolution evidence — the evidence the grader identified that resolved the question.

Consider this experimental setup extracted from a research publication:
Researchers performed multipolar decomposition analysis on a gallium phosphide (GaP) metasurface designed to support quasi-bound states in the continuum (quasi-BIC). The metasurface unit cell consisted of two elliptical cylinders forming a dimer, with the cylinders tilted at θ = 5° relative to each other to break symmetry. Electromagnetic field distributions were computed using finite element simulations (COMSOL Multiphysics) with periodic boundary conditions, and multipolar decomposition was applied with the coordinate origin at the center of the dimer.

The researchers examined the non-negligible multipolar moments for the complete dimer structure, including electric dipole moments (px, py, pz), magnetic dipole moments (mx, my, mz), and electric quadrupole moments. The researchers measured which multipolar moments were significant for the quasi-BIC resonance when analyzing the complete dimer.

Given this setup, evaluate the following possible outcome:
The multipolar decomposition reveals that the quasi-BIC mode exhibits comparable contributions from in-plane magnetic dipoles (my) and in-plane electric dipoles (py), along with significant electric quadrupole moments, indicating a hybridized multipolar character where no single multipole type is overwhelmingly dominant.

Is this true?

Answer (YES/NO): NO